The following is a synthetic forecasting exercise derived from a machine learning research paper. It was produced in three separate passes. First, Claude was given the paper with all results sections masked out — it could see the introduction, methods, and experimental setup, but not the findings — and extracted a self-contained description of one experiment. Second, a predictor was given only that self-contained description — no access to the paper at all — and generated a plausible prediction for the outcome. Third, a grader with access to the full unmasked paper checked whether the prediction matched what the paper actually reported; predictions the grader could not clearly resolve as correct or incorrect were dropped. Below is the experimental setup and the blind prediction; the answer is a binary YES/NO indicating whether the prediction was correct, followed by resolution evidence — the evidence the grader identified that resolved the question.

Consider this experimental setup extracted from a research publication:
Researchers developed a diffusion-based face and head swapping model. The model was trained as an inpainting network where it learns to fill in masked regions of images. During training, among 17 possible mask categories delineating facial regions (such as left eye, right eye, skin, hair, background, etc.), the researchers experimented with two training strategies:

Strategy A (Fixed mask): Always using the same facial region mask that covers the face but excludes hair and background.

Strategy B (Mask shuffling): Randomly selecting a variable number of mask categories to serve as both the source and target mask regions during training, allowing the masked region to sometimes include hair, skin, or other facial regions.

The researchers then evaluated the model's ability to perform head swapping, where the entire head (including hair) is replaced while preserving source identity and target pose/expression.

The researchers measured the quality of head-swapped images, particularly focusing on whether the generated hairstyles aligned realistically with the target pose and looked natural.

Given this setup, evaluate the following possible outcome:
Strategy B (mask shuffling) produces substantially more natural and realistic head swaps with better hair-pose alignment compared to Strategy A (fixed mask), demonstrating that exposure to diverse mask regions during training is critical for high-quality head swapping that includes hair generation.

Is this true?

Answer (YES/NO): YES